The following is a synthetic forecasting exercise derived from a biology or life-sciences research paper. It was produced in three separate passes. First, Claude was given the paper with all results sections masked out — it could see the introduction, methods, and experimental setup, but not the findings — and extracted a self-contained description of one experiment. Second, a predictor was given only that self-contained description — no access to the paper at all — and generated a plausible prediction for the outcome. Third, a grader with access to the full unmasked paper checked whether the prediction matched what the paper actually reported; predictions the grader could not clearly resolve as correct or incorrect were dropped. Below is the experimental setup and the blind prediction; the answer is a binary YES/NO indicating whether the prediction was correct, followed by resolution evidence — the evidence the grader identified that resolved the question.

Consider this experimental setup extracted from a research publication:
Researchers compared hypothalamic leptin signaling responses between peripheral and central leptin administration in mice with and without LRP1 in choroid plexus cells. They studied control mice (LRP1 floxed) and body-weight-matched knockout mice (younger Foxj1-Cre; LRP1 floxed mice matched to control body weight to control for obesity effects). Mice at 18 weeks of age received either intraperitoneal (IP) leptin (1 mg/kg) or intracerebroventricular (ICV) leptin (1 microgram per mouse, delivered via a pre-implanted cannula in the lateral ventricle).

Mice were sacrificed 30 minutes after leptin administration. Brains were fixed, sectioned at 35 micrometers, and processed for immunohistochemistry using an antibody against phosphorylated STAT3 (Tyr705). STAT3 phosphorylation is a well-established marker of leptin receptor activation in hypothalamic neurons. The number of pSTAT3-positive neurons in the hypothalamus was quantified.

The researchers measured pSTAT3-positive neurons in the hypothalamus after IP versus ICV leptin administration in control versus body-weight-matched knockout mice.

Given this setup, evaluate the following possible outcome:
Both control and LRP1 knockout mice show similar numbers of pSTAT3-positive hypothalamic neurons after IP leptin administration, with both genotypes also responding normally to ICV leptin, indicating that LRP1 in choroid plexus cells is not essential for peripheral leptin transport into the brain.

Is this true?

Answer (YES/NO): NO